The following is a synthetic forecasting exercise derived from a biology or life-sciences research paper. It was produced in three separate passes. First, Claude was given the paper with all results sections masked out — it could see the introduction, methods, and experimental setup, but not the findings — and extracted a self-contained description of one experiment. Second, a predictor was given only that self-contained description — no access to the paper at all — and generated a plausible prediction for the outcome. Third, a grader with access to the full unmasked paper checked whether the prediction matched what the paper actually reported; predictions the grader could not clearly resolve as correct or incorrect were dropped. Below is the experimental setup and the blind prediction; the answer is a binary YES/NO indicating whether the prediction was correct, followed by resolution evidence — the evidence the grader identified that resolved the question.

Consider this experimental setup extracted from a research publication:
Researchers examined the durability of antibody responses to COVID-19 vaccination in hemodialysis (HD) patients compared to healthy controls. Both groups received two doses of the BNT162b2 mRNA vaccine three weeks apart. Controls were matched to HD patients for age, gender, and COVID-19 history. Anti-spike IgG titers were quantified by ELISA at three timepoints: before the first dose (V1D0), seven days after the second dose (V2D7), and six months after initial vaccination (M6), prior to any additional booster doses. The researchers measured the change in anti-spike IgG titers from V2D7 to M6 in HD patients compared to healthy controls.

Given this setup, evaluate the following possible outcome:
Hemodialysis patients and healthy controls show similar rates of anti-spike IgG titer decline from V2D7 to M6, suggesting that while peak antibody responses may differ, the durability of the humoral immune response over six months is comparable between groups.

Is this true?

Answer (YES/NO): YES